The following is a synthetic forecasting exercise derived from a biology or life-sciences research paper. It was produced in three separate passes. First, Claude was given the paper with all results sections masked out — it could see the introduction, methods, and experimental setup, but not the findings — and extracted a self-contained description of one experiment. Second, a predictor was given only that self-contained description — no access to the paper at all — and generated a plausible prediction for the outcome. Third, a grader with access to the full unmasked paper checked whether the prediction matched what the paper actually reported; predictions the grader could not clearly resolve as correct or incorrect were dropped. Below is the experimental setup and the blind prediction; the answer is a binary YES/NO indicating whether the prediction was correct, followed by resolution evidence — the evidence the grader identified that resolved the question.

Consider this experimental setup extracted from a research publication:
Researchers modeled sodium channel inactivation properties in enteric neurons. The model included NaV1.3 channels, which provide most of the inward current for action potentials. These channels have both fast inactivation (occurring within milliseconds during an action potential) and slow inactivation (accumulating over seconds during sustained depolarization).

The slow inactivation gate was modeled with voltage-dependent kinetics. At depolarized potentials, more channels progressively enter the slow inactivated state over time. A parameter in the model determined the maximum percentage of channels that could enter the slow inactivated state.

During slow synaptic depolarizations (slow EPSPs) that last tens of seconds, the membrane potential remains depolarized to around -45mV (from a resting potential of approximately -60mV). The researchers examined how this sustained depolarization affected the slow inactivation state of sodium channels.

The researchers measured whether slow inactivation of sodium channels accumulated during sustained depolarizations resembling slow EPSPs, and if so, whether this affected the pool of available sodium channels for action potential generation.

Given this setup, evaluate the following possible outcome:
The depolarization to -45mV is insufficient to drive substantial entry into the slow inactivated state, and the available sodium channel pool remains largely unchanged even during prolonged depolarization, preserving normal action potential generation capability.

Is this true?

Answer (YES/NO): NO